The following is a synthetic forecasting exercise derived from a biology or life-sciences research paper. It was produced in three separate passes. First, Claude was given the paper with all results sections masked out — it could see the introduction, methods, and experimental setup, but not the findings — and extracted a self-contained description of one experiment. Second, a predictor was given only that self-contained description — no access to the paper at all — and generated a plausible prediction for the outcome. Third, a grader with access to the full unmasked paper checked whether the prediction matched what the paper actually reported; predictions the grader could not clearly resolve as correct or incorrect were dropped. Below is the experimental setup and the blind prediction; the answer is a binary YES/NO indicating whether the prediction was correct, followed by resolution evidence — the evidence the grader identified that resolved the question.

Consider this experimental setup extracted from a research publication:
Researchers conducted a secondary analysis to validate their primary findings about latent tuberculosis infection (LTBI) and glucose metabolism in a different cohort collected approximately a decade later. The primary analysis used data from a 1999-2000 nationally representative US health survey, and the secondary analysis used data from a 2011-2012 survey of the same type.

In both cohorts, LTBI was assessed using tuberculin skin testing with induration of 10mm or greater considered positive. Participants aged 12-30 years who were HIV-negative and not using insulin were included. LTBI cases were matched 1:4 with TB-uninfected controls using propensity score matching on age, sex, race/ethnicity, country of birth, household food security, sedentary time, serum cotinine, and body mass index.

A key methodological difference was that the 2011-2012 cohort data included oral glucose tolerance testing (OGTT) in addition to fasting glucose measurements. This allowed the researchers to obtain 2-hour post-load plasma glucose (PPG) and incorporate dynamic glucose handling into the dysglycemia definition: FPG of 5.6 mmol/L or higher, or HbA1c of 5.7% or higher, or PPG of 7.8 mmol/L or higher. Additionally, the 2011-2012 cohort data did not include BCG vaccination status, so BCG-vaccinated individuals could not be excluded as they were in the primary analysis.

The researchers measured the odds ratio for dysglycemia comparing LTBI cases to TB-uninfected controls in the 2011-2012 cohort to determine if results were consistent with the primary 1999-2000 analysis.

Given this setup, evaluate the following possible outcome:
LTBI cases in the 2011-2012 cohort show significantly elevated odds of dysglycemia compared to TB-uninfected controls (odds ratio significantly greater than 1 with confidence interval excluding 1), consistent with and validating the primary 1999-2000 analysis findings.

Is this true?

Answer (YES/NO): NO